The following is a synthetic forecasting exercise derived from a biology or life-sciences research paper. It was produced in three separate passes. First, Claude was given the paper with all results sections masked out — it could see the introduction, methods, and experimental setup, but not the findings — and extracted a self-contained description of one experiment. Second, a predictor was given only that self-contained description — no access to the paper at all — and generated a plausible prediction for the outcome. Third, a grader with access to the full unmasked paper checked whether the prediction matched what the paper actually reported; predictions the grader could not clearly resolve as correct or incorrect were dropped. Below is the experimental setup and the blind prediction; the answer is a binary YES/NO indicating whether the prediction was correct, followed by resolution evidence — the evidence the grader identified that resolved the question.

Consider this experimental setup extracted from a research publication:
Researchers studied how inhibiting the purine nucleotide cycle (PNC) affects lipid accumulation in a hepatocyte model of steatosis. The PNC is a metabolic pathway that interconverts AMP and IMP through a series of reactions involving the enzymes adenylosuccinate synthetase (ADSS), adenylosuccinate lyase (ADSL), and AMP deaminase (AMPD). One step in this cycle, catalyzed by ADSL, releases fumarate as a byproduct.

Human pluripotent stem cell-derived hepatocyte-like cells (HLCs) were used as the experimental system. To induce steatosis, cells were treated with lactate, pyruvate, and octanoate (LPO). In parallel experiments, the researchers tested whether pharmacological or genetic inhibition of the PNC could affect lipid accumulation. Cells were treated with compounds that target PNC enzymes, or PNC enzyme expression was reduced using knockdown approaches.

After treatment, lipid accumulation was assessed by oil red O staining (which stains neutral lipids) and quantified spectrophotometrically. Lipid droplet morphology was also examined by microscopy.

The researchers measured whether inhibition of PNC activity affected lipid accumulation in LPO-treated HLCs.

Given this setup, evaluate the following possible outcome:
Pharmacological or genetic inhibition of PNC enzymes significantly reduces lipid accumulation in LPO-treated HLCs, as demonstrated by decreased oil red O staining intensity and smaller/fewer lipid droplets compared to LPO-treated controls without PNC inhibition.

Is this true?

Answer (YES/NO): NO